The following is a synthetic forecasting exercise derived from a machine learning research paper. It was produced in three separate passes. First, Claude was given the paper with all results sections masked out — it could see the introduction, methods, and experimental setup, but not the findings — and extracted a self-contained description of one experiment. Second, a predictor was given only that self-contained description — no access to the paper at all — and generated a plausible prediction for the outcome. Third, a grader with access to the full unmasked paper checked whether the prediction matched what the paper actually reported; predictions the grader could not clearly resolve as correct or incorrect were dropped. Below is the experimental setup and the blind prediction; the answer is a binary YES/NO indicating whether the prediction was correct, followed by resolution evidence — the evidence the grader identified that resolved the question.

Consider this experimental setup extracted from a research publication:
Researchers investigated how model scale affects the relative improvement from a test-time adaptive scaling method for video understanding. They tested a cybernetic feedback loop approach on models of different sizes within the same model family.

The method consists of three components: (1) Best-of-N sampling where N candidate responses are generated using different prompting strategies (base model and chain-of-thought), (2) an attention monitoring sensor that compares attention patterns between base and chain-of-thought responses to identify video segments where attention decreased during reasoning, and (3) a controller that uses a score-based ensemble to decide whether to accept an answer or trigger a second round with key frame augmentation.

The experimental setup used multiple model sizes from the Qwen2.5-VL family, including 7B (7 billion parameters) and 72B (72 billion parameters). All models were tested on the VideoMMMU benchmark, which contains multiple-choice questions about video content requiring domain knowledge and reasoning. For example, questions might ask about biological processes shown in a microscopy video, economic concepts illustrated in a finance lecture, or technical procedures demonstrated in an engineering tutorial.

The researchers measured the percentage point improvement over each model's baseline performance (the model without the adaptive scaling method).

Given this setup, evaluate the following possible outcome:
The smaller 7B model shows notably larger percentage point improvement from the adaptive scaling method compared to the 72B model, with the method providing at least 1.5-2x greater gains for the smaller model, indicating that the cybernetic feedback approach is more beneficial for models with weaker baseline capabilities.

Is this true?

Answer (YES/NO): NO